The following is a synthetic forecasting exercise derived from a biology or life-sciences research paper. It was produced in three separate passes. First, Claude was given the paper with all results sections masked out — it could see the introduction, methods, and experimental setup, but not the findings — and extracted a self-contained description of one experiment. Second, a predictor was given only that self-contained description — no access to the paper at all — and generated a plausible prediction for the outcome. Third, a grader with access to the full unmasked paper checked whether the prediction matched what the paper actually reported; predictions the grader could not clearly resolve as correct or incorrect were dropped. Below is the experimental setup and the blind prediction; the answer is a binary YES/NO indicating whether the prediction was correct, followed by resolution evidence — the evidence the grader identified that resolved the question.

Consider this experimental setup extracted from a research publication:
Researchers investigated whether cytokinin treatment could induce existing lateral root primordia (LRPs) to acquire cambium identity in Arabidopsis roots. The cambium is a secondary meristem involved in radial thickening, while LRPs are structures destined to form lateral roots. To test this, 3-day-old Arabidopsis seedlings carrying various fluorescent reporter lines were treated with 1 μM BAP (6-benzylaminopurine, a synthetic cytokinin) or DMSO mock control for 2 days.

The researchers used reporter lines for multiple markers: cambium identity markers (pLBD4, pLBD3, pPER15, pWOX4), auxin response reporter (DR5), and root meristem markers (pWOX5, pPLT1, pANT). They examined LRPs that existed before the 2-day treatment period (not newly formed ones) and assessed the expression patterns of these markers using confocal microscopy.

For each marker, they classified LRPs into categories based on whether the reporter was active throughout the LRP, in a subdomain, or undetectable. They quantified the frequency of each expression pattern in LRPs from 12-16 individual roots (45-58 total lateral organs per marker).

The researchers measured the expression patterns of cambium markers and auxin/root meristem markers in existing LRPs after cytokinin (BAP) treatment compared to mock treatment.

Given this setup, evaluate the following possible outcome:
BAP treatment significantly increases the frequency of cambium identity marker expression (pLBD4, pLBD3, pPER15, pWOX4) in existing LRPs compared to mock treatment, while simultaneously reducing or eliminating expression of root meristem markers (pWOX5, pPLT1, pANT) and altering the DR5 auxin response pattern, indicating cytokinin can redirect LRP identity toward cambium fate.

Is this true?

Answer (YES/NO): YES